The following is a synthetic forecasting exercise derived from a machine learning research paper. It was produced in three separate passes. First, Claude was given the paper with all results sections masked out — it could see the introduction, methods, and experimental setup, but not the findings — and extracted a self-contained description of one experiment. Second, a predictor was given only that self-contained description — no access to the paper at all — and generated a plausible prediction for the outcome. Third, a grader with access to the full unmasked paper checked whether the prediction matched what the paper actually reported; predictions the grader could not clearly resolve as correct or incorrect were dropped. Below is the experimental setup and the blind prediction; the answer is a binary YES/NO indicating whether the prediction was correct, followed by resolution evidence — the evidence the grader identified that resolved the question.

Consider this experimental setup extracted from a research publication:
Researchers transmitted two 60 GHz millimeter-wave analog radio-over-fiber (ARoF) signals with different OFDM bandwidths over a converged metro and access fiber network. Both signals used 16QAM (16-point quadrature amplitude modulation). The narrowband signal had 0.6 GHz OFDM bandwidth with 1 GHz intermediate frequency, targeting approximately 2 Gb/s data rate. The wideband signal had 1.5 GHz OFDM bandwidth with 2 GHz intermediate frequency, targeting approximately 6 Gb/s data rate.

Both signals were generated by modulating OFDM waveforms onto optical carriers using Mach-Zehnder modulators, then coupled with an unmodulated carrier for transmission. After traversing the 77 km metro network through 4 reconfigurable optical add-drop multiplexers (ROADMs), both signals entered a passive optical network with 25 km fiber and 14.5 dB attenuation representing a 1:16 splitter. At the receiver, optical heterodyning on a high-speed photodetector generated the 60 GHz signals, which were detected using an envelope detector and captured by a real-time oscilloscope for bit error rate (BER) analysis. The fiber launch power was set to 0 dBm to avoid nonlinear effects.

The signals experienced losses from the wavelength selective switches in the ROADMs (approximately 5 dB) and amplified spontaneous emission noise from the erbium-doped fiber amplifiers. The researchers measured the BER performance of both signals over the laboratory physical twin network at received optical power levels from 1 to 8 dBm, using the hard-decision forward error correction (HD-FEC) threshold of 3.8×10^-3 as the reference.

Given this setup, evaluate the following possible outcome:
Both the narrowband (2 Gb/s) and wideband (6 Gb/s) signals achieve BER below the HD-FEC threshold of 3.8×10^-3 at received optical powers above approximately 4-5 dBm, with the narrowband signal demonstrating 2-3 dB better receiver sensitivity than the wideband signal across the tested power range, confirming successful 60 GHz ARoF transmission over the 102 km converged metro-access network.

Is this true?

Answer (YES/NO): NO